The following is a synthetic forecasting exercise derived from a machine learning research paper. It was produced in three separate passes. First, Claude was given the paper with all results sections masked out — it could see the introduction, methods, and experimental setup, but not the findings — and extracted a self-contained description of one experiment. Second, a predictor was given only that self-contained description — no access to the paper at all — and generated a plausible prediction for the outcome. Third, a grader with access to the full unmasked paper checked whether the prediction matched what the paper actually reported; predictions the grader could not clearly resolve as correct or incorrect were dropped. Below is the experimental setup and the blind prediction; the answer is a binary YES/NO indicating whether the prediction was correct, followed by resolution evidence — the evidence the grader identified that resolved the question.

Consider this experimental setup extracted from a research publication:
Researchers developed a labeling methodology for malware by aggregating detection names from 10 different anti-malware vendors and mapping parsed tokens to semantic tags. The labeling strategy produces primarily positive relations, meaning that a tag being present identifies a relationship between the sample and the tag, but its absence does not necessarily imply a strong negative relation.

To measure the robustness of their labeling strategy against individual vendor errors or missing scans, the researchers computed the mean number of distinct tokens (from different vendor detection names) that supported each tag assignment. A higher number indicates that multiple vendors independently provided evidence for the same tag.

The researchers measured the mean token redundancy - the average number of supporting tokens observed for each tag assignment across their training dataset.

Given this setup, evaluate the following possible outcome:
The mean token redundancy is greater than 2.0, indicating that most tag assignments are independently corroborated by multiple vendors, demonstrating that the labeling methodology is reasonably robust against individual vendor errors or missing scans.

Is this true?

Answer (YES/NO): YES